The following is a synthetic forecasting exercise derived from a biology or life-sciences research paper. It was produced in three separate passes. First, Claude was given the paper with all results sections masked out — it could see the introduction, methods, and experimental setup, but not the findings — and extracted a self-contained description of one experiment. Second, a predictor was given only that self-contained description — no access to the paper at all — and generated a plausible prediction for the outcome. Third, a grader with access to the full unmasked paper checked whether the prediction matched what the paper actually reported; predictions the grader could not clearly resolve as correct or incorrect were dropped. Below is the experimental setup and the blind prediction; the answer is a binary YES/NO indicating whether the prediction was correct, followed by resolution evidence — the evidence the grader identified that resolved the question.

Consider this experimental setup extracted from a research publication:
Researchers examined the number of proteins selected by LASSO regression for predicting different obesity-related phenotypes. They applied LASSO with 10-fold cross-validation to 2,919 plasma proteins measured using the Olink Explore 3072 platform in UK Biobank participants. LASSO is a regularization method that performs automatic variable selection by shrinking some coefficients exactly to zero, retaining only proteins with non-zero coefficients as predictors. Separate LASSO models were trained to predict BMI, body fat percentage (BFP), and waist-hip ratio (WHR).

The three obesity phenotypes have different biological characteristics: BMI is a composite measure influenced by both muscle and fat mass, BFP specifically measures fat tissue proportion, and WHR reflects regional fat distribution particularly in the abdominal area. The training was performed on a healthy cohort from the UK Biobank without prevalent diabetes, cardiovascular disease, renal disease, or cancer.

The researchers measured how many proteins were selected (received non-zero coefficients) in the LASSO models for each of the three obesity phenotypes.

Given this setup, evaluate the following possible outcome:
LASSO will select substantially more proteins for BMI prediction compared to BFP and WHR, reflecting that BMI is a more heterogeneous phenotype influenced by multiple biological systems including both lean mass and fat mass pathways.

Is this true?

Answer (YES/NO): NO